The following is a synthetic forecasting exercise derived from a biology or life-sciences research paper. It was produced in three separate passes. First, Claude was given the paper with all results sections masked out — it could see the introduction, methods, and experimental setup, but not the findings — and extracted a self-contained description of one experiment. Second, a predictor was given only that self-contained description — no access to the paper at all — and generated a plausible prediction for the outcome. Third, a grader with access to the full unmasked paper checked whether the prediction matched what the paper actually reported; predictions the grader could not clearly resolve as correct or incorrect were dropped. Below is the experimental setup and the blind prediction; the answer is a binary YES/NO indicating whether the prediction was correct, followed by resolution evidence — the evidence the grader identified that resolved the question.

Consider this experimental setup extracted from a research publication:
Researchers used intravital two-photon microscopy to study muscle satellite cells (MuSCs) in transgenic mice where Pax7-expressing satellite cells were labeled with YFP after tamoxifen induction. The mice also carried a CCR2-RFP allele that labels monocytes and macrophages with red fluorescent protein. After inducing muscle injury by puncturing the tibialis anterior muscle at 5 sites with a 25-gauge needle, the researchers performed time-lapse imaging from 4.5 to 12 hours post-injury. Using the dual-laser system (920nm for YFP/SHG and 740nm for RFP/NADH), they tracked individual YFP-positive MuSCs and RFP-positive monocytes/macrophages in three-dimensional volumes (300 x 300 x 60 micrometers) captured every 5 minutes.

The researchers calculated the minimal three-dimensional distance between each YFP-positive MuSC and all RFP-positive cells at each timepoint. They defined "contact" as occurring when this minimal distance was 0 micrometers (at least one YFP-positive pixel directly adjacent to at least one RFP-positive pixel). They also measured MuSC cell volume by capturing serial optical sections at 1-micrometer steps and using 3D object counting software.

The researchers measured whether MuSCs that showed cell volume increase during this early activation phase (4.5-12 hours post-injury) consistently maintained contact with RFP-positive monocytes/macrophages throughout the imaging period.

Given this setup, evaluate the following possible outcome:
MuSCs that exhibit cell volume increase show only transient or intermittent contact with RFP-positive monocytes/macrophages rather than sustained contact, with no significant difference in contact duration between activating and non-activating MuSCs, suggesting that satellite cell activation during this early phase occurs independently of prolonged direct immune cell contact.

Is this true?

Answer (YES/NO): YES